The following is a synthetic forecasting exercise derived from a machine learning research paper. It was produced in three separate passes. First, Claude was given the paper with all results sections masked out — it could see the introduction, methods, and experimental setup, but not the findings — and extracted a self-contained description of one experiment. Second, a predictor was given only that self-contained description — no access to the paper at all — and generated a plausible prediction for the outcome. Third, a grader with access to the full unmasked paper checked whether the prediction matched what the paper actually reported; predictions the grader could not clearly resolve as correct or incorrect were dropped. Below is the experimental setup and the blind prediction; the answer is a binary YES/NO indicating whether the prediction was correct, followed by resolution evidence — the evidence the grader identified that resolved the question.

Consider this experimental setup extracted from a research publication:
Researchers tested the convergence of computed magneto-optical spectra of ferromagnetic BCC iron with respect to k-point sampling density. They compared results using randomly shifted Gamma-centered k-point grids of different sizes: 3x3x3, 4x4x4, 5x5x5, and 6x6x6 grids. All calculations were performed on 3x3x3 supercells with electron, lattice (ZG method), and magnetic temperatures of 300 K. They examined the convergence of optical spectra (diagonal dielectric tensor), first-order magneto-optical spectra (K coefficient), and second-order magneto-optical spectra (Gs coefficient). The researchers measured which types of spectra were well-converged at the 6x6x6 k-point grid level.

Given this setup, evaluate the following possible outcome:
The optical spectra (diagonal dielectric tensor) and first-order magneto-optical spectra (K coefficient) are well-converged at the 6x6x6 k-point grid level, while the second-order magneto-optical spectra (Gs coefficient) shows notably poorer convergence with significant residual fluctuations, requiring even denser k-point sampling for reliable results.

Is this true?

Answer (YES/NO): YES